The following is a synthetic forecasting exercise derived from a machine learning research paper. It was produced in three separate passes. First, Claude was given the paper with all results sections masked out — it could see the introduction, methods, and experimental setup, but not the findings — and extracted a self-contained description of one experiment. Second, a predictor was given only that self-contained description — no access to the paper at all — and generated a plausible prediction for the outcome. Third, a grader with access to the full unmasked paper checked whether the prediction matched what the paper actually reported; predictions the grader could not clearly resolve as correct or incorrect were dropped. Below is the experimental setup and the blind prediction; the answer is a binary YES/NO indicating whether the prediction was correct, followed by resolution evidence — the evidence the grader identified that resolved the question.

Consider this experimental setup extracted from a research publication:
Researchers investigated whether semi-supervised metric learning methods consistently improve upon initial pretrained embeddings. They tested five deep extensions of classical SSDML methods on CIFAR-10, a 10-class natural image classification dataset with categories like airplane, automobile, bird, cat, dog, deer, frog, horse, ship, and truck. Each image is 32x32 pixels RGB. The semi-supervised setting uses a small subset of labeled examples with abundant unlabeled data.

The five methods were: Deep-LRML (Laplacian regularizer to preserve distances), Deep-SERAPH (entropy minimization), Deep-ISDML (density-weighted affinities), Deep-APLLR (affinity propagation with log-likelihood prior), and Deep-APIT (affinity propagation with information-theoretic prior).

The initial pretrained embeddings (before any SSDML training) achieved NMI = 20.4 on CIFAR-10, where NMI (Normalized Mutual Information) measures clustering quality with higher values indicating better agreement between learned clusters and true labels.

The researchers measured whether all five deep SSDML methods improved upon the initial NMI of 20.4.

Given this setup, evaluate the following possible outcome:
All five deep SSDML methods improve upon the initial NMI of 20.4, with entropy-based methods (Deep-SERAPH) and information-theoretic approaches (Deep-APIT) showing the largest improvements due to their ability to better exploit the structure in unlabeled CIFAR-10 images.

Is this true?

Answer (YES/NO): NO